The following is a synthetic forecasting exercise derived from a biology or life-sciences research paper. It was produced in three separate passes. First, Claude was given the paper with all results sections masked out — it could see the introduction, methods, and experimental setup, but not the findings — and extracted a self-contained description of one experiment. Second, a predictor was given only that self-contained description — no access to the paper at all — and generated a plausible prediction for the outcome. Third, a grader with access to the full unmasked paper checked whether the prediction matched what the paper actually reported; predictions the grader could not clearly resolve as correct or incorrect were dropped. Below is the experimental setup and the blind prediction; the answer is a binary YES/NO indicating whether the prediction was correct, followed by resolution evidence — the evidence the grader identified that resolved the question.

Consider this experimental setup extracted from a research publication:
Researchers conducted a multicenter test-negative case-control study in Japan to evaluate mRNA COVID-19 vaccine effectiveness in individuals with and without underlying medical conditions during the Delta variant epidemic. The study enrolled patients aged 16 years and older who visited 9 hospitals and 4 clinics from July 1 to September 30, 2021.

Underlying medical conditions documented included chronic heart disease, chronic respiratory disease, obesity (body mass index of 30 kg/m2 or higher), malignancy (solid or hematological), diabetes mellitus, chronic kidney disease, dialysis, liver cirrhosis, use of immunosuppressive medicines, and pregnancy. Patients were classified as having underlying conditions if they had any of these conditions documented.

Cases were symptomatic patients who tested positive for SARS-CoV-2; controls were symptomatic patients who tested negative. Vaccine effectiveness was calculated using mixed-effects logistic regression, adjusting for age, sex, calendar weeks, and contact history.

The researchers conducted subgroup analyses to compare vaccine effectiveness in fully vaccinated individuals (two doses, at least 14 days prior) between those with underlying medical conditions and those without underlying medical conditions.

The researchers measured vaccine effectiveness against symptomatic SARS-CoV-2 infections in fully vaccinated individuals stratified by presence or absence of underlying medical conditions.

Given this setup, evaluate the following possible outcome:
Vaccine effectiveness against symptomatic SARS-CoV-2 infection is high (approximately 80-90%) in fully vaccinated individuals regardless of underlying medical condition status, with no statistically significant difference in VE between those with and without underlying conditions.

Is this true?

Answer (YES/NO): YES